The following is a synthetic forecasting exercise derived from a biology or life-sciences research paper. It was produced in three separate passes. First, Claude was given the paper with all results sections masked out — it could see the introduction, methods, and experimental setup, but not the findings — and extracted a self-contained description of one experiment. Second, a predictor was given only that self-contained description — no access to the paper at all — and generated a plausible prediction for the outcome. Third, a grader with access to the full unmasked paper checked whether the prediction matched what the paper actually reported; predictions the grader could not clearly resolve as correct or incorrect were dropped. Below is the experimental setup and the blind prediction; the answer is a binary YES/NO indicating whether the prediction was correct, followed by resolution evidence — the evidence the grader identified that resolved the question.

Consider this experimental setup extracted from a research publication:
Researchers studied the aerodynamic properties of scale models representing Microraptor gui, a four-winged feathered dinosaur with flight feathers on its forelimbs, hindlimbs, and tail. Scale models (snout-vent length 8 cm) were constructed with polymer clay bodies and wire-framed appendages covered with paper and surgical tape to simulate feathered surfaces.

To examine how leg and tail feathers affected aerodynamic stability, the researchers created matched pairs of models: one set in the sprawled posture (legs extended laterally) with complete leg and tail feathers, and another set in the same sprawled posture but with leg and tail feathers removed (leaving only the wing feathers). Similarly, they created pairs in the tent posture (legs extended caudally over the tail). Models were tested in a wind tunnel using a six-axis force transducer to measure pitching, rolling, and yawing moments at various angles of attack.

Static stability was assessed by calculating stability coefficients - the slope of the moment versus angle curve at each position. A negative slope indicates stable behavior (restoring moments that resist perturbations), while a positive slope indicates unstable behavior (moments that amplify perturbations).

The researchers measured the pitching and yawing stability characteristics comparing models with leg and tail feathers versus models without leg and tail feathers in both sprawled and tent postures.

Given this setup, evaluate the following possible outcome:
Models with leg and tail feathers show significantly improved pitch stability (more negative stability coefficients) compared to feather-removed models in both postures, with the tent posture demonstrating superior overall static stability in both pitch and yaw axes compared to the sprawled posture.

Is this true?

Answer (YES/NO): NO